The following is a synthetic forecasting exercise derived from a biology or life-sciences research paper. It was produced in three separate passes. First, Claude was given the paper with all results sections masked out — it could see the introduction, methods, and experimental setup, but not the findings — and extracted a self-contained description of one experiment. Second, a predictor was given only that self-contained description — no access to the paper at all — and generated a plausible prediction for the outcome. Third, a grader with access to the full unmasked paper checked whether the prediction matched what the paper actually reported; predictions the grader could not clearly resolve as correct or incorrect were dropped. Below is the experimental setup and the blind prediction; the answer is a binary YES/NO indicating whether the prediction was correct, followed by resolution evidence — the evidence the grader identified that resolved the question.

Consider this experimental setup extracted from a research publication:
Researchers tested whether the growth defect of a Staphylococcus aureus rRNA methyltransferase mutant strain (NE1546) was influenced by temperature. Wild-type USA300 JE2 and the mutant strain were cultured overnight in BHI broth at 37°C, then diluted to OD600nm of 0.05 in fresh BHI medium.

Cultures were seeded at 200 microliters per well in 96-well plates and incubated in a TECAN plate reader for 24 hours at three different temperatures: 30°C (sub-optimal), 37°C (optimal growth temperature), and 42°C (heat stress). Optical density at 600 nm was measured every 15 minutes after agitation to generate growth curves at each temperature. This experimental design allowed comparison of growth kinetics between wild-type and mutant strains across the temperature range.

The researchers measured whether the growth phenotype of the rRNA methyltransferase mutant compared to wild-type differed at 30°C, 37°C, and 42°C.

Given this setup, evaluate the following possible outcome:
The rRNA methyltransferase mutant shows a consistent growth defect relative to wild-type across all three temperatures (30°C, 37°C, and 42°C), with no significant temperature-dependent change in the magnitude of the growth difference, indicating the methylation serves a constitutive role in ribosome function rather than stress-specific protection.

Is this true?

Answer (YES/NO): NO